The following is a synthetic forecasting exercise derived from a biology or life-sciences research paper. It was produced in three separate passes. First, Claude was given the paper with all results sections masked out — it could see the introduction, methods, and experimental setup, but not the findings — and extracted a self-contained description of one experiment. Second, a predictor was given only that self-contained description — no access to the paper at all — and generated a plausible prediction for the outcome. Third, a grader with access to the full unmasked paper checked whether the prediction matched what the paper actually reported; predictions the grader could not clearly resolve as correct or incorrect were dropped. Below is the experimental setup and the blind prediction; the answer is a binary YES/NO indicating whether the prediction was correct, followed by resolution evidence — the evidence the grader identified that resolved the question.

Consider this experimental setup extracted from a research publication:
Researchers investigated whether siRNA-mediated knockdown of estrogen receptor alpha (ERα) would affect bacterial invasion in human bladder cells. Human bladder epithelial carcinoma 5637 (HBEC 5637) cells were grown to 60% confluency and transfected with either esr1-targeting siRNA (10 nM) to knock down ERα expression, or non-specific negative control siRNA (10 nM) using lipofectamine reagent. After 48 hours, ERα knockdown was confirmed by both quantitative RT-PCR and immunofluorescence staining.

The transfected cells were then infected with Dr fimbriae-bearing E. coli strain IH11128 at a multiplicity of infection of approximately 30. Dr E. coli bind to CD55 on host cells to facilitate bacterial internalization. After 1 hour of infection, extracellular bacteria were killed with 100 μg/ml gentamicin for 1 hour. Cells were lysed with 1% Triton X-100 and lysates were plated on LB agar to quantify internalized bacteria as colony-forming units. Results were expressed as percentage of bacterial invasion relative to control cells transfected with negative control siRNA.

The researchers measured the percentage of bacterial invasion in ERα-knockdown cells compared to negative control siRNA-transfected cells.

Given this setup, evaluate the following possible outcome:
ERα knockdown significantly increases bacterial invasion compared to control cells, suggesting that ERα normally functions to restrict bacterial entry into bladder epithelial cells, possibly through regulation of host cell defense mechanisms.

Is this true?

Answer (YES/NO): YES